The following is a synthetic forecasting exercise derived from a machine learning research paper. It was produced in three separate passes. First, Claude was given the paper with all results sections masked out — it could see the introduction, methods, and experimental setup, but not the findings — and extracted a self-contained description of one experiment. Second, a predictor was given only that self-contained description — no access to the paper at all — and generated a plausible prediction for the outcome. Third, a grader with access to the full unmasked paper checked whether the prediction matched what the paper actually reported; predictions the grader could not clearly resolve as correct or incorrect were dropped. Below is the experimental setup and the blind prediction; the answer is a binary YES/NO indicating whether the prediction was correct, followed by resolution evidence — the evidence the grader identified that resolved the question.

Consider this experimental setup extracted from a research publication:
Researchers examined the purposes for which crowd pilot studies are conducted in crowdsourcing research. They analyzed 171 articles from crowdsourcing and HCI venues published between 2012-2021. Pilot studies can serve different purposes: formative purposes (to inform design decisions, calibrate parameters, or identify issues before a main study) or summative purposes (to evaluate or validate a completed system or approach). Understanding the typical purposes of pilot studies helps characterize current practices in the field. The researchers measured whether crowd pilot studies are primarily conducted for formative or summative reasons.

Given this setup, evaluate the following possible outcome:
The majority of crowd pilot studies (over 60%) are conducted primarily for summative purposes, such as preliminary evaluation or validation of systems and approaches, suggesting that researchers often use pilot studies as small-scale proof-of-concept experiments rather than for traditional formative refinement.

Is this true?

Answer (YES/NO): NO